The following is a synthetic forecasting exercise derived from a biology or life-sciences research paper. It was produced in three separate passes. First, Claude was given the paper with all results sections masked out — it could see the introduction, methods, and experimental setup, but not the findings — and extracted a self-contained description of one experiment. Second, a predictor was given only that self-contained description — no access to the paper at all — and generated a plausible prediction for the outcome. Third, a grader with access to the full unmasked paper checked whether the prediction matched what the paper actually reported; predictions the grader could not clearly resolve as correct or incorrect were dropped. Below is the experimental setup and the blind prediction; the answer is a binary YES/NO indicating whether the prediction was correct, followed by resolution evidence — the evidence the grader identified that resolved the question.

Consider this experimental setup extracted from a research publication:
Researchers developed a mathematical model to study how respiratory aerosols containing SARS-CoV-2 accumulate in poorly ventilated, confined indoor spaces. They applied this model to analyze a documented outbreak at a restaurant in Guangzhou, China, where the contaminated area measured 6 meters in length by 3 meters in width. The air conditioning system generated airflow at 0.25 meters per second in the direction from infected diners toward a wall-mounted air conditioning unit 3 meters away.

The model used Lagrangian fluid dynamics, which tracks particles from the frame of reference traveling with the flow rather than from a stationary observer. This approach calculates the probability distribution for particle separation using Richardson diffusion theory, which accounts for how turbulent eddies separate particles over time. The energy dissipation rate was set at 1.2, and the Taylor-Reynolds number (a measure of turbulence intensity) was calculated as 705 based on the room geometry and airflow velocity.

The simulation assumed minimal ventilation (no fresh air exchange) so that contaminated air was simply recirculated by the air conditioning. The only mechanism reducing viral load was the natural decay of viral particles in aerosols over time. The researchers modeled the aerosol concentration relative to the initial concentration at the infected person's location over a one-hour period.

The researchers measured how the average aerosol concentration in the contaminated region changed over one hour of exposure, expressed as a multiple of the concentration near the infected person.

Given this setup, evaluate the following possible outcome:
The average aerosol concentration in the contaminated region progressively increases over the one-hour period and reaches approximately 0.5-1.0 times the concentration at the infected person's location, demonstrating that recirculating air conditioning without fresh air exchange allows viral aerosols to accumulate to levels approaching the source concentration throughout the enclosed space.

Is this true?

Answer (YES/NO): NO